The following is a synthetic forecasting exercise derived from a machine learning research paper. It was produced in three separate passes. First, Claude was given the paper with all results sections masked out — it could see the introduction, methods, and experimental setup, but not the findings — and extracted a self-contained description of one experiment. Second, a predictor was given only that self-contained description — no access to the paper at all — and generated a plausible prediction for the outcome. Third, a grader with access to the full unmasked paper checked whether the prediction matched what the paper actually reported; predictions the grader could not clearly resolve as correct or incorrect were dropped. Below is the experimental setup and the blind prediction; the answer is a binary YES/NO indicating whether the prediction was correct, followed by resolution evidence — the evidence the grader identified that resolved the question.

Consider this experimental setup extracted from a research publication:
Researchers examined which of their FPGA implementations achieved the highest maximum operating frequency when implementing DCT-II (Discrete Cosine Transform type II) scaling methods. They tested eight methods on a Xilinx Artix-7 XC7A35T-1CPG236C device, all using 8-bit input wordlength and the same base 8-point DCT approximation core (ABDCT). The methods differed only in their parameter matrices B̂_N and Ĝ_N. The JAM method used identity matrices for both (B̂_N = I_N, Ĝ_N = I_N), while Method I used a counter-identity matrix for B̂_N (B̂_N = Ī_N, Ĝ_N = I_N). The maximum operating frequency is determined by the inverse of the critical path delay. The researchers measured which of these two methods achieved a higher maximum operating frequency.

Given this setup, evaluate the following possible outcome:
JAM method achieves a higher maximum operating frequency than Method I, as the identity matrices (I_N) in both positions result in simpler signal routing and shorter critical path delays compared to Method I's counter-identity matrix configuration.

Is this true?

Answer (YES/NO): NO